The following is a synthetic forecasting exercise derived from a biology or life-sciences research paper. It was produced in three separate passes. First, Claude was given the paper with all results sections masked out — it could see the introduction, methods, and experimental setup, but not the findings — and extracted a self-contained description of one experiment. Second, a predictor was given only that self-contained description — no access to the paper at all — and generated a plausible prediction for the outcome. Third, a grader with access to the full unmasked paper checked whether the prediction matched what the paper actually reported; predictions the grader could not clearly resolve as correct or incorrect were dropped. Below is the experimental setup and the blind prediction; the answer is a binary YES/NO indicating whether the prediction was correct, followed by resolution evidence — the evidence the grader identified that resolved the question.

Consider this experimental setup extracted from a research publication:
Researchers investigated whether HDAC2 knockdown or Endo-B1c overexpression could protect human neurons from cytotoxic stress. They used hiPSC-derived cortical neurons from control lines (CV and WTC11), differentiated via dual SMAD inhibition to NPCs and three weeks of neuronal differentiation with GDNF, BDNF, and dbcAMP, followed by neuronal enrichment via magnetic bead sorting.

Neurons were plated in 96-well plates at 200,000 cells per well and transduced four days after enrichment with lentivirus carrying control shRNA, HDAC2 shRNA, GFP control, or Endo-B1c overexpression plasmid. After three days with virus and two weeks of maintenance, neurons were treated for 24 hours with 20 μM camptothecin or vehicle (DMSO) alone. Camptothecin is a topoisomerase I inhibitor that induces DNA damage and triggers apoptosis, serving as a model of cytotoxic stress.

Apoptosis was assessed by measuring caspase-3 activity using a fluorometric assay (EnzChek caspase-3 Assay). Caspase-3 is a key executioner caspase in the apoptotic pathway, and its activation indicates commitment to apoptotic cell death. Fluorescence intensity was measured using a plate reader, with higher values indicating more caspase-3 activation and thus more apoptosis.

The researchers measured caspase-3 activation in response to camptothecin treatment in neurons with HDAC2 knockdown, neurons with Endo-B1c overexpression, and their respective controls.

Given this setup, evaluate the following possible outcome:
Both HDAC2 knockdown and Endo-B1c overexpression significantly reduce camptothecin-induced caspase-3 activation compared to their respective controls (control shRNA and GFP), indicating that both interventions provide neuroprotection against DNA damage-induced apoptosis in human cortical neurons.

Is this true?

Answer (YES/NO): YES